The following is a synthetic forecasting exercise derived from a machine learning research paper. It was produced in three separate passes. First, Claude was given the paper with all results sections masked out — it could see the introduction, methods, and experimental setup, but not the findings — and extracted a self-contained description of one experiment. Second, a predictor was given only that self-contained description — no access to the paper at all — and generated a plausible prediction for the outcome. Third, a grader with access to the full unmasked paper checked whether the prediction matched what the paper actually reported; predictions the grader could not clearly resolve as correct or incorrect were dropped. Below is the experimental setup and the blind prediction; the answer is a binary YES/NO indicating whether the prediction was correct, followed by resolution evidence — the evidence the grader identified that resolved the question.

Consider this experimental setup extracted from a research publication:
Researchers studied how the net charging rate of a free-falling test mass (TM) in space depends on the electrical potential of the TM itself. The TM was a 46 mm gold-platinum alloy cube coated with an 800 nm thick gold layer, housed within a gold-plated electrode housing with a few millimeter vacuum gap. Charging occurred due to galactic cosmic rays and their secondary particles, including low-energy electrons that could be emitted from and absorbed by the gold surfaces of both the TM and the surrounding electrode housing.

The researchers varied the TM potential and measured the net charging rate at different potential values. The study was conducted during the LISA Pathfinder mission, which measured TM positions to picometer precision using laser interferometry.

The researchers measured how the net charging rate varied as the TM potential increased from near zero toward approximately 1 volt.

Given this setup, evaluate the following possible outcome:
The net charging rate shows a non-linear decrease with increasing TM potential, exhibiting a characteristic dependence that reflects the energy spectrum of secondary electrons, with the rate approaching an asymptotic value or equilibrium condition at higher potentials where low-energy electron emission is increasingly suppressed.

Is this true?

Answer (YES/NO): YES